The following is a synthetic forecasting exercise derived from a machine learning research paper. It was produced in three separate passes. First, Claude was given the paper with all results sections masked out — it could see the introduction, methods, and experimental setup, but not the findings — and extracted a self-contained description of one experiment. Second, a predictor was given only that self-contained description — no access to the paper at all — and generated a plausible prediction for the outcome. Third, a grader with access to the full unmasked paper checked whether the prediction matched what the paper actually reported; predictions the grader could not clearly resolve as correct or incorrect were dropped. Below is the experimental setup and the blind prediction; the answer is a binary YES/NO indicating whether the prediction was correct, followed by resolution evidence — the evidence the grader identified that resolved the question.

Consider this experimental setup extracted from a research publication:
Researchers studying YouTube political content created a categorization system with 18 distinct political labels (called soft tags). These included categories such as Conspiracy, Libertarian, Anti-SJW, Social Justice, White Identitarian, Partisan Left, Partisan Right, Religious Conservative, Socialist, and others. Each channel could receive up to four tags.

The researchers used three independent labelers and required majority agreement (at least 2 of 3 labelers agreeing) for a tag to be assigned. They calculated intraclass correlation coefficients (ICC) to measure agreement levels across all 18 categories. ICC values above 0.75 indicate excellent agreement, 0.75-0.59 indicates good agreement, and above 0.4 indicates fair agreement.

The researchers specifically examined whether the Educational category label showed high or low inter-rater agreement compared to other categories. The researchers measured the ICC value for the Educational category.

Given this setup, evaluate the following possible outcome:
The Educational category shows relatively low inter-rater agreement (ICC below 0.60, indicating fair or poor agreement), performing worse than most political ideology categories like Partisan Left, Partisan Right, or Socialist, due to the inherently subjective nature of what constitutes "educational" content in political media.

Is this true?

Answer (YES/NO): YES